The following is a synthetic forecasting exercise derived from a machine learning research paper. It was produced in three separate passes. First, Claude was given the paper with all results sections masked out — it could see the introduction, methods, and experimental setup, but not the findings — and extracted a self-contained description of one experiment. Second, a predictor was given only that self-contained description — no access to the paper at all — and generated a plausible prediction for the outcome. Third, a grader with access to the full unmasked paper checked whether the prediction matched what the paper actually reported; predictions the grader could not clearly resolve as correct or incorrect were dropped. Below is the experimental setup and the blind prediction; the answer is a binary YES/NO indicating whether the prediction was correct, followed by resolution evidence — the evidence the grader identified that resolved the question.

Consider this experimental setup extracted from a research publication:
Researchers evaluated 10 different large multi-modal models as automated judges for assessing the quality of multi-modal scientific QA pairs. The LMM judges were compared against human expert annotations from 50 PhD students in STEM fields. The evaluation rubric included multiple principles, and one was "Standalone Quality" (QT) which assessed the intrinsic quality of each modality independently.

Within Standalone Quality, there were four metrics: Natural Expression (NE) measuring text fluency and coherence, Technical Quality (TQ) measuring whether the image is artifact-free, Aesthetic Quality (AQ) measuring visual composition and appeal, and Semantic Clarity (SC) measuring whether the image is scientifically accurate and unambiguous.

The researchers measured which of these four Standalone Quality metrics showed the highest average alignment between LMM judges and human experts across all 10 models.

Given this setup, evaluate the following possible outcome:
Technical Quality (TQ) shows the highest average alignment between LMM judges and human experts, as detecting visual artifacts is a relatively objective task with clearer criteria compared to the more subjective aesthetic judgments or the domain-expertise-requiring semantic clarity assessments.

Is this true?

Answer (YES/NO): YES